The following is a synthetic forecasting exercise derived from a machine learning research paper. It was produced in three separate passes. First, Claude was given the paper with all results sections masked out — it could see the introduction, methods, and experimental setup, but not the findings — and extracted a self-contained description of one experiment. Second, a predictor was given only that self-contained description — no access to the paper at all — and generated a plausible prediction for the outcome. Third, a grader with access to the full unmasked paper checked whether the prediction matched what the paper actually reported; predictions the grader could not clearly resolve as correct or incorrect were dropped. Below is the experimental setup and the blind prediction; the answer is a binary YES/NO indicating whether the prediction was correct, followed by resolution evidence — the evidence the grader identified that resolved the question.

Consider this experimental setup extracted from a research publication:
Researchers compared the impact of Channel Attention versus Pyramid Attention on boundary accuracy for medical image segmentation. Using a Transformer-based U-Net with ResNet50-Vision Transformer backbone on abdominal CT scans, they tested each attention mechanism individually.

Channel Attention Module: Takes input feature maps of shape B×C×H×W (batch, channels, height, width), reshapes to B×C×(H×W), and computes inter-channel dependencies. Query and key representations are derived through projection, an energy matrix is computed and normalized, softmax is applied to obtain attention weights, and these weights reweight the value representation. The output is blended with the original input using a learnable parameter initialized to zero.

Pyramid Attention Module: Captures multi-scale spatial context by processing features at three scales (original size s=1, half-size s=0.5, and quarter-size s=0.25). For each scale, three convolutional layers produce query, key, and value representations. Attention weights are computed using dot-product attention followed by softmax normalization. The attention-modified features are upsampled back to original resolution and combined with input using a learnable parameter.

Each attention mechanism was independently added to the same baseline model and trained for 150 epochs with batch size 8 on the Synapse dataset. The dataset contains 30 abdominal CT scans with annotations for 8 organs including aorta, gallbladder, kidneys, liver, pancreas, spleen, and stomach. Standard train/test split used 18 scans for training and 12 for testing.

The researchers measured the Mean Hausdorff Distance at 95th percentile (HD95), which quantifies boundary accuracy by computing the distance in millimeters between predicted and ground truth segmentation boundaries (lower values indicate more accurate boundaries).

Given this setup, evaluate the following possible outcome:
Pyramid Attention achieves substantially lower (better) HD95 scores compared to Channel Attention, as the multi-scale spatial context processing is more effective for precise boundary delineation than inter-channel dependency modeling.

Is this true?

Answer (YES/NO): NO